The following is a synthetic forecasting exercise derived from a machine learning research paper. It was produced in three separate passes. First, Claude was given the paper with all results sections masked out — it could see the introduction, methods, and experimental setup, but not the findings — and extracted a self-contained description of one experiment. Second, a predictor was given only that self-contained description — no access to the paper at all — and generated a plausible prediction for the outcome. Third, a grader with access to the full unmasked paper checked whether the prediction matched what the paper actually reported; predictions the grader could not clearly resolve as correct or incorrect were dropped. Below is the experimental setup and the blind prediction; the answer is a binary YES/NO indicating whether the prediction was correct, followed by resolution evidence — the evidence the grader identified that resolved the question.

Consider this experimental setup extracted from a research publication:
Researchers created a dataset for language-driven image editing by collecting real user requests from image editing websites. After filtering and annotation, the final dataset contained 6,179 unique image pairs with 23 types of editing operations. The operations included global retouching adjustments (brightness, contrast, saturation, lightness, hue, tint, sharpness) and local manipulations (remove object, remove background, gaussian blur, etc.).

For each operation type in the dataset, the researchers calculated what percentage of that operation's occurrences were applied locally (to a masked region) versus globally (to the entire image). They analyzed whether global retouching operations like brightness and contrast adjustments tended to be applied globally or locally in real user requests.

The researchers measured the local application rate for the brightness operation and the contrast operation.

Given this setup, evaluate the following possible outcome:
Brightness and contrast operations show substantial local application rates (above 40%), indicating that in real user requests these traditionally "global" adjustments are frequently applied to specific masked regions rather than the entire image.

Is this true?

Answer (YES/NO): NO